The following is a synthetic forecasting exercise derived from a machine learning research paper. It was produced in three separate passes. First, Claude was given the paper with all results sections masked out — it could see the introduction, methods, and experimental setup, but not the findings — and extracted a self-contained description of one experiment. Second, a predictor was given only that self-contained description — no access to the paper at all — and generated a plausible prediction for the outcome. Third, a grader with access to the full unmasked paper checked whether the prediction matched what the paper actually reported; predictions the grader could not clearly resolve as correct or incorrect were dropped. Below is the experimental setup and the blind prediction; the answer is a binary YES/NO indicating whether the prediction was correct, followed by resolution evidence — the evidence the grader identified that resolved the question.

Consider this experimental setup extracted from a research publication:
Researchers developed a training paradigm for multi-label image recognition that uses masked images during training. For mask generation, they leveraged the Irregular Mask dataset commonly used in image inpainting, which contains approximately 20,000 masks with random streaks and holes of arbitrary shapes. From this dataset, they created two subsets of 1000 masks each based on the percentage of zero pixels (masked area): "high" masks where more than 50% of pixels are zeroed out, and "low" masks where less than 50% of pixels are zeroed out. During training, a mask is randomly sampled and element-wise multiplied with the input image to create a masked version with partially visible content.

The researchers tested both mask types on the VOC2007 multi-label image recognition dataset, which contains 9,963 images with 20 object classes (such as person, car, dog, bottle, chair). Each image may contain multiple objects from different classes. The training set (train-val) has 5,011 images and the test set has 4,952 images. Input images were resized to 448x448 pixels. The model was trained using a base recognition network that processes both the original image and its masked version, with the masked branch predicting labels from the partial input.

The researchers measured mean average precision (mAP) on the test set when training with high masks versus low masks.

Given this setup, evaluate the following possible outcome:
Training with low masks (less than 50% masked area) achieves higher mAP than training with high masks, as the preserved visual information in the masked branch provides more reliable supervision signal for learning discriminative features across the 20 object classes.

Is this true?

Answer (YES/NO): NO